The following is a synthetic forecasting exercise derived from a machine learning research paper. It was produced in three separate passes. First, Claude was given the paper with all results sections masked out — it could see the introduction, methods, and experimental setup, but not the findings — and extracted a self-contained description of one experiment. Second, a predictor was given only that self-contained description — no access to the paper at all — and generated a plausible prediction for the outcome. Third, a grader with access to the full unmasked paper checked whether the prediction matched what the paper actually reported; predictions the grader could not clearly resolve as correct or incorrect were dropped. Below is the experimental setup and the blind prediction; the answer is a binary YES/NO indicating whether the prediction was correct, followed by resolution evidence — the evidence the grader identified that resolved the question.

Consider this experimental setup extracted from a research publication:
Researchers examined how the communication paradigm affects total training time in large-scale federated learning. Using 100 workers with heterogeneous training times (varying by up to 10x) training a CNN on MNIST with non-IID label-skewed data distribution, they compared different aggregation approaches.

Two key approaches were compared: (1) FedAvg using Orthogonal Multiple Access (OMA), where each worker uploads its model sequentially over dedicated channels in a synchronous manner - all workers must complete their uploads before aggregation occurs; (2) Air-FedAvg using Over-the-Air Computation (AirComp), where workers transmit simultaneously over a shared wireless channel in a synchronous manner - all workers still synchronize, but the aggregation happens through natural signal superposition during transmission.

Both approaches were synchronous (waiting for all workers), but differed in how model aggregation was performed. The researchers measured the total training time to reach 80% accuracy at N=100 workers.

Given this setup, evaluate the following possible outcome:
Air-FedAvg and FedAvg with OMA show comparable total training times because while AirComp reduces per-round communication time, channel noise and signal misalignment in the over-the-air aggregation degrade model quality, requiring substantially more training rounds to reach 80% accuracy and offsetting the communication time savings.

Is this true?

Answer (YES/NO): NO